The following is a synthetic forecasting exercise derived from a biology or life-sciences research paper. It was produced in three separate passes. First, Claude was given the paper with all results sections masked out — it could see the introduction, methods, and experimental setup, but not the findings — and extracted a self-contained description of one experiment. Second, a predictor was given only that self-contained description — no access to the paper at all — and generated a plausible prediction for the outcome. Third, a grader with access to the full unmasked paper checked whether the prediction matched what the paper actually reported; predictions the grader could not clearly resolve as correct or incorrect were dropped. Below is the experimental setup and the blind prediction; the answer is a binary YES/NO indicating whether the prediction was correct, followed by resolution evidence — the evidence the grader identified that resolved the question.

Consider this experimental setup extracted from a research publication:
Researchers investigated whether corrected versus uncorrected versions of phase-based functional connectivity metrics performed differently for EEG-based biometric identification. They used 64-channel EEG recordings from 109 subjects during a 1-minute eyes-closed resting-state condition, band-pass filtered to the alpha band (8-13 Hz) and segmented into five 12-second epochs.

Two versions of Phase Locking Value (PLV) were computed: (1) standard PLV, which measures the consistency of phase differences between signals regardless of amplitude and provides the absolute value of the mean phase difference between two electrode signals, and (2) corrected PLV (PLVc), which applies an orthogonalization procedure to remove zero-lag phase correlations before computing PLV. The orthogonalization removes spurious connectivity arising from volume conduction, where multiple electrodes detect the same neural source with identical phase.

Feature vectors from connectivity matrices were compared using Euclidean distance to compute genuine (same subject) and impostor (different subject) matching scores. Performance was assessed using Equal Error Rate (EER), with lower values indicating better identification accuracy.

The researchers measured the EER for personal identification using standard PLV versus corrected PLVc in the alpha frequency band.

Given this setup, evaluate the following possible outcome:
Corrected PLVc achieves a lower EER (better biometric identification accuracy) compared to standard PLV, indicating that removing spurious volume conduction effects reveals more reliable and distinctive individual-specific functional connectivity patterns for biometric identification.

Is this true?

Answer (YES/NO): NO